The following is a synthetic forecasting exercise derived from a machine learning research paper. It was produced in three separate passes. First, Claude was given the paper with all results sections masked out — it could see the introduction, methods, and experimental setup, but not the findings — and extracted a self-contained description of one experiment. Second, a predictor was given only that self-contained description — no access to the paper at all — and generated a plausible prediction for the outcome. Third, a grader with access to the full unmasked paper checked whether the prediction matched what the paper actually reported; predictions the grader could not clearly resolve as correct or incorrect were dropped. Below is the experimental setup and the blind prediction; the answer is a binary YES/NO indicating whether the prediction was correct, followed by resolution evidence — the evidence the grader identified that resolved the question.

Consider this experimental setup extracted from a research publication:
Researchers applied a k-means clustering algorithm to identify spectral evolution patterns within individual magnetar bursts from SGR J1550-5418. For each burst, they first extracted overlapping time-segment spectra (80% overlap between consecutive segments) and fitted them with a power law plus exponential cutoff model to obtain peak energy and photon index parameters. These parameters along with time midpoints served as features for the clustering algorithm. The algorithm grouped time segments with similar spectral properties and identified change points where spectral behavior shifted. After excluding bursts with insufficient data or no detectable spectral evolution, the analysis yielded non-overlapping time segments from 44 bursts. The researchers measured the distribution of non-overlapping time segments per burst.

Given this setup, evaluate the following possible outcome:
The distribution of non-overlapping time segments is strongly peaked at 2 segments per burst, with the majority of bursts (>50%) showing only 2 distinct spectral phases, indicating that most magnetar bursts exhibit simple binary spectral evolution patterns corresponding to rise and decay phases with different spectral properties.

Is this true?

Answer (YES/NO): NO